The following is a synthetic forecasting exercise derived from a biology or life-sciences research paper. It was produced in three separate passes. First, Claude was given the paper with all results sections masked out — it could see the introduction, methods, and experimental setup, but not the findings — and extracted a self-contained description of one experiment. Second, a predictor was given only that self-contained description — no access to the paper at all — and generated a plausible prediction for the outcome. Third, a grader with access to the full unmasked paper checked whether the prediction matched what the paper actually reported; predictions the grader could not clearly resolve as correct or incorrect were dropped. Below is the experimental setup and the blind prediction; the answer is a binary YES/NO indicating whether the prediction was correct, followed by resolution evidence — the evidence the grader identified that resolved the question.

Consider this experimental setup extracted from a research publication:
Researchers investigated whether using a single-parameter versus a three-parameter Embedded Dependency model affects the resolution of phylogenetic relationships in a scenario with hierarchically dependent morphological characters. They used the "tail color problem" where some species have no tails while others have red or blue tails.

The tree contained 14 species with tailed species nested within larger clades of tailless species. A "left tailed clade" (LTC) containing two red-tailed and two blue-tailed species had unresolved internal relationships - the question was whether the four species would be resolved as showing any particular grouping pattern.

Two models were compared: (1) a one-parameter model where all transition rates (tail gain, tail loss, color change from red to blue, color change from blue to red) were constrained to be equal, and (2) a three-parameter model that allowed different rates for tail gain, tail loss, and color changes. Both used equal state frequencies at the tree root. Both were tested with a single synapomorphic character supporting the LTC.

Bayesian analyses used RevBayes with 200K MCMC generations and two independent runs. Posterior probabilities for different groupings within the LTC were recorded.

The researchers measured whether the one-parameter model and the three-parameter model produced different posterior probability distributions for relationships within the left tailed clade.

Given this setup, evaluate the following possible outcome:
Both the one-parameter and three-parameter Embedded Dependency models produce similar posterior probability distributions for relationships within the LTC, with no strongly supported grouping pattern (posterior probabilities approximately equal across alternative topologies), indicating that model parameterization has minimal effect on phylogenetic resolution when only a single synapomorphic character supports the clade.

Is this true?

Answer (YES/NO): NO